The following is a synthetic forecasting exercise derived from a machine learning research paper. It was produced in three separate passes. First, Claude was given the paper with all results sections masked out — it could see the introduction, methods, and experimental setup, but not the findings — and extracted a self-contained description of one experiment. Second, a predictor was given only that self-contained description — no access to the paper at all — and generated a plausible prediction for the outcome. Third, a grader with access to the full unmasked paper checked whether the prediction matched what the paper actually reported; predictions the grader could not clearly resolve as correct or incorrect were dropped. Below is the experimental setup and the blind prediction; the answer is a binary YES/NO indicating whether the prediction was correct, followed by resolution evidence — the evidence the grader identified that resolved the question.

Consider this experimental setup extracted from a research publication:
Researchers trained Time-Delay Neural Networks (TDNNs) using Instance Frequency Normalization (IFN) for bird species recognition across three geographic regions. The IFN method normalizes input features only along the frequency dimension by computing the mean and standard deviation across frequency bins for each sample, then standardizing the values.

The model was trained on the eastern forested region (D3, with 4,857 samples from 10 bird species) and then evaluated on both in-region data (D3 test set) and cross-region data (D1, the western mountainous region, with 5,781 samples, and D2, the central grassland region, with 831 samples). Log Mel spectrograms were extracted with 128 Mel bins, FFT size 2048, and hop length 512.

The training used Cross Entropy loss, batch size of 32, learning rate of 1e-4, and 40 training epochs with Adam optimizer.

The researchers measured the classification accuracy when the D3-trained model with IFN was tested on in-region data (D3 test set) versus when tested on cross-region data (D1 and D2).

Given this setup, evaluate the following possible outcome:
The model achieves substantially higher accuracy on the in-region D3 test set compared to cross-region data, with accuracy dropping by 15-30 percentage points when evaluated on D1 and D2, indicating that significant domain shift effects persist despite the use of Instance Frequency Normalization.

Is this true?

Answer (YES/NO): NO